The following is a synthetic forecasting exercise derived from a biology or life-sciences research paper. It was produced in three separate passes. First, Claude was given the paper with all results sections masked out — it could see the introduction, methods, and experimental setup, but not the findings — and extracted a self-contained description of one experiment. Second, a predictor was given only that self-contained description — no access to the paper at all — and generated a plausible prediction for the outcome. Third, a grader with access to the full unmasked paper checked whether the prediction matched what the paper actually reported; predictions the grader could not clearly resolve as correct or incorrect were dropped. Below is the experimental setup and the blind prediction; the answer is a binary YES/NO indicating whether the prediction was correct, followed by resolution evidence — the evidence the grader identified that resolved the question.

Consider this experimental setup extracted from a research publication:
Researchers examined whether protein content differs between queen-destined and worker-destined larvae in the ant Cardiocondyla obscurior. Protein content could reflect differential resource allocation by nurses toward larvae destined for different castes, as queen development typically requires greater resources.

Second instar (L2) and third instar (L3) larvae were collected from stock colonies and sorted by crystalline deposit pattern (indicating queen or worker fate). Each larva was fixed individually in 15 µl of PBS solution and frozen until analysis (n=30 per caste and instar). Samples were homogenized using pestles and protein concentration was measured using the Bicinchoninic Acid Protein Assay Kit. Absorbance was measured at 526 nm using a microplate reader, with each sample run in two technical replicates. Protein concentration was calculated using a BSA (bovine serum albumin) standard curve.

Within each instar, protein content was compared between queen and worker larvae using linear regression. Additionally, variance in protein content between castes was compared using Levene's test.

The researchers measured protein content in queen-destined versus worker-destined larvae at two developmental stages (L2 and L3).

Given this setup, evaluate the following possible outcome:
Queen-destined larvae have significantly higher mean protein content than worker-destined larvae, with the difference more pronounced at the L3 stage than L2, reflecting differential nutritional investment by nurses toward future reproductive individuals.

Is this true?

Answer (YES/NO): NO